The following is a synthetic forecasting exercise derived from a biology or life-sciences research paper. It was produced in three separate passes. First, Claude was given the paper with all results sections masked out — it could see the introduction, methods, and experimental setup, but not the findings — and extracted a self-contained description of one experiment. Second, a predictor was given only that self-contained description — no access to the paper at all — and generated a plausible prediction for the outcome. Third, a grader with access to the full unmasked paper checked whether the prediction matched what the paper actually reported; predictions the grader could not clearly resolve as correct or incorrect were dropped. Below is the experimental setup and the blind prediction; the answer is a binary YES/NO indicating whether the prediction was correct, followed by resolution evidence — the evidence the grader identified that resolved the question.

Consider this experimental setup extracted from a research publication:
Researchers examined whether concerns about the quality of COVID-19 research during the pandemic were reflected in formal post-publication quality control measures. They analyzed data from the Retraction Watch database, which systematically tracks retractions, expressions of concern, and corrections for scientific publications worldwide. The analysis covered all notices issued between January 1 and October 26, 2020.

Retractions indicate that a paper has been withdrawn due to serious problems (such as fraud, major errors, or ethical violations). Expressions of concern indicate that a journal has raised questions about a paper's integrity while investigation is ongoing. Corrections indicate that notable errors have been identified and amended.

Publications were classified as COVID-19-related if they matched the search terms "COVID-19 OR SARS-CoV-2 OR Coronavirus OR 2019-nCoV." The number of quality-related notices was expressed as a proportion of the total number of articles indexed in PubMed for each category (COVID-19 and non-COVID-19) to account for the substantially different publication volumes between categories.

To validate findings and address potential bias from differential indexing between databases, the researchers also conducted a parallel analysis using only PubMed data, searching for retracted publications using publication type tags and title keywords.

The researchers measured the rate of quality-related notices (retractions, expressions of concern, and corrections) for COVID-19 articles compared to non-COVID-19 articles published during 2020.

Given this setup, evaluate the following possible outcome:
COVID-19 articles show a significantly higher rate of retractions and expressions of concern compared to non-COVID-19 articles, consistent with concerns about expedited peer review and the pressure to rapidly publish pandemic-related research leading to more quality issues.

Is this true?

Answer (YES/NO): YES